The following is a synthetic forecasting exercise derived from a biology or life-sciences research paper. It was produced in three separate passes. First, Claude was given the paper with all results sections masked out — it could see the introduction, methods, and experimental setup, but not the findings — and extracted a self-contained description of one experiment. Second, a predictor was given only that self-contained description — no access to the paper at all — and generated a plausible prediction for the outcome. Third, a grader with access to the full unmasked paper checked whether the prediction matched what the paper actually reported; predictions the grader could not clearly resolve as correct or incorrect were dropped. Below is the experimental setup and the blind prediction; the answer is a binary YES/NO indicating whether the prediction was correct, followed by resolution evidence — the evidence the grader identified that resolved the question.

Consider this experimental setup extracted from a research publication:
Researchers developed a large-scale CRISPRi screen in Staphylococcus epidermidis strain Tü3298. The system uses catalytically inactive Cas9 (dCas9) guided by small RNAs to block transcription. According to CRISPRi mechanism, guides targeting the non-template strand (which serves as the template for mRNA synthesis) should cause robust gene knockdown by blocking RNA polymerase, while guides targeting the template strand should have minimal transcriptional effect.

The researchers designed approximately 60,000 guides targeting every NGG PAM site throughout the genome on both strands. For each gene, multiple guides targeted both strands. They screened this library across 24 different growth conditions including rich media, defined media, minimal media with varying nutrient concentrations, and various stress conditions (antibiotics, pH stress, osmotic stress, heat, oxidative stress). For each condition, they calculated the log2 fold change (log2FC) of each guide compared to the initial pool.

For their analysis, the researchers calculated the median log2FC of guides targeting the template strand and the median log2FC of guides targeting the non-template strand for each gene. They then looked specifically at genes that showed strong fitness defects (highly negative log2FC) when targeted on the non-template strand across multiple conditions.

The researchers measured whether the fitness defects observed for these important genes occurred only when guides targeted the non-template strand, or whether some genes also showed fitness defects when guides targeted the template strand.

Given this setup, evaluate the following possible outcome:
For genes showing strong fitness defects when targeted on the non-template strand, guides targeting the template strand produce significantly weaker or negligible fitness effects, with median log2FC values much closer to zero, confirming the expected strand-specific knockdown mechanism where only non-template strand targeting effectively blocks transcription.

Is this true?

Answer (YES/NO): NO